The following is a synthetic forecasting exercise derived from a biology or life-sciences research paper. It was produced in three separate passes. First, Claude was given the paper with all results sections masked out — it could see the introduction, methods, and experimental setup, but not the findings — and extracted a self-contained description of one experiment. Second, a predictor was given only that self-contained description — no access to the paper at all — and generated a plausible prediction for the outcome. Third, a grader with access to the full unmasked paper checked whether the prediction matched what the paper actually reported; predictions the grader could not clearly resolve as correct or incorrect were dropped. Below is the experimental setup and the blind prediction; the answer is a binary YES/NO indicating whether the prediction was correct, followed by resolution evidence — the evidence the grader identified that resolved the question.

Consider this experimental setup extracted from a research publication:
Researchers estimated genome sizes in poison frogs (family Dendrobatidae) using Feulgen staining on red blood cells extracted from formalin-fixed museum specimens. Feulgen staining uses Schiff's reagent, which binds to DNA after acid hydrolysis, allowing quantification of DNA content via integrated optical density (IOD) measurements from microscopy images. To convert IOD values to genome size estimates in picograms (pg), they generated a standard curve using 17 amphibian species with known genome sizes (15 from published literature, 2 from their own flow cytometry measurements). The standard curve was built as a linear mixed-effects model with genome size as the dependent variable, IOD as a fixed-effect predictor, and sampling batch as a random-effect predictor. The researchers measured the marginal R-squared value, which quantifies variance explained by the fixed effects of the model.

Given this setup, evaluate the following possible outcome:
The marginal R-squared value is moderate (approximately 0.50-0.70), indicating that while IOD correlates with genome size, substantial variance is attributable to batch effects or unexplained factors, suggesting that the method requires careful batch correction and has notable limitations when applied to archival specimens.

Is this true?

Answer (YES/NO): NO